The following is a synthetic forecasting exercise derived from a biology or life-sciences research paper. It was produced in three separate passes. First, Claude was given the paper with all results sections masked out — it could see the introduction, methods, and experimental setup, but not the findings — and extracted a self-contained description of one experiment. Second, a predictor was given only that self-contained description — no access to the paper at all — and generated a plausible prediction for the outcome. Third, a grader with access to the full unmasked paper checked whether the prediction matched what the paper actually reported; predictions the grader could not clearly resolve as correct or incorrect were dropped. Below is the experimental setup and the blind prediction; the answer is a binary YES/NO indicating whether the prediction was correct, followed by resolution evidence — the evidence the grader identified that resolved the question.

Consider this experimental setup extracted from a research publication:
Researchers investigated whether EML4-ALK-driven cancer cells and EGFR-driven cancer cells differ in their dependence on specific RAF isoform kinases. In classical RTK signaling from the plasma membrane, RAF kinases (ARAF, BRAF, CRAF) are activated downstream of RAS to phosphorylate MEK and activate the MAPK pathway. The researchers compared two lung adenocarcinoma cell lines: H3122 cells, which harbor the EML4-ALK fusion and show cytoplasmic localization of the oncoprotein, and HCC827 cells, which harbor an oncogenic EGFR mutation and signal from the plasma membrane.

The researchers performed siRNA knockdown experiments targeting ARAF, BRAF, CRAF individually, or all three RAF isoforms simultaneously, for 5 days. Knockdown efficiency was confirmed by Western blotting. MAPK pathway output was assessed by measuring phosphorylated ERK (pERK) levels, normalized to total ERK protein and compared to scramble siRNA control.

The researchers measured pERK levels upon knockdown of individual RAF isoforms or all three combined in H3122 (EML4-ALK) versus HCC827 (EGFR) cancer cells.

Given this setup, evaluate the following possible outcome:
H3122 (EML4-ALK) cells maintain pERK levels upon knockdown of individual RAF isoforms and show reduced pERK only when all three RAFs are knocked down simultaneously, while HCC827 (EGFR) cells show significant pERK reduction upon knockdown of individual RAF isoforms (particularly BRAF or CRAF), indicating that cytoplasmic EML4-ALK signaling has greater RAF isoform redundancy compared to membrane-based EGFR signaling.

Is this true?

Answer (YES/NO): NO